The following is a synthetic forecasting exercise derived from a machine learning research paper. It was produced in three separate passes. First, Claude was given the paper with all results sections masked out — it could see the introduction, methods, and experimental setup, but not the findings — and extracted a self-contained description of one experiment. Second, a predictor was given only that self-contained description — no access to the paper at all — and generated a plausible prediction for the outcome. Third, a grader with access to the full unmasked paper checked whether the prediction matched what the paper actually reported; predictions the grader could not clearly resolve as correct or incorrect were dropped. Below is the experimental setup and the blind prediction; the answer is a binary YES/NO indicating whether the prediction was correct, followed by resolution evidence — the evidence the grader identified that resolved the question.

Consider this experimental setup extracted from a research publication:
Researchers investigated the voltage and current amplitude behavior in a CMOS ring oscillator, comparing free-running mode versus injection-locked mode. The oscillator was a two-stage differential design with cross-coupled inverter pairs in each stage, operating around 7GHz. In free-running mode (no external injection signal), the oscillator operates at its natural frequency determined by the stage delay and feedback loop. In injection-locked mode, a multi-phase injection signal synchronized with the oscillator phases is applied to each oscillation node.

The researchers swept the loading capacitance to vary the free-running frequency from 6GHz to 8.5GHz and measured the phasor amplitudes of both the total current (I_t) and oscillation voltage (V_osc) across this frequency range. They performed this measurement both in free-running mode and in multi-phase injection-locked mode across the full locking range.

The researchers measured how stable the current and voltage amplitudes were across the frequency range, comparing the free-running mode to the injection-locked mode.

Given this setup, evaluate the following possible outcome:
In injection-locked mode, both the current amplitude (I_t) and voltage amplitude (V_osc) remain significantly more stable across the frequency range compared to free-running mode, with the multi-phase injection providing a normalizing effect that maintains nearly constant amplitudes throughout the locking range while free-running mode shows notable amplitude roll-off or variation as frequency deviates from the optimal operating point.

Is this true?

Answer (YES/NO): NO